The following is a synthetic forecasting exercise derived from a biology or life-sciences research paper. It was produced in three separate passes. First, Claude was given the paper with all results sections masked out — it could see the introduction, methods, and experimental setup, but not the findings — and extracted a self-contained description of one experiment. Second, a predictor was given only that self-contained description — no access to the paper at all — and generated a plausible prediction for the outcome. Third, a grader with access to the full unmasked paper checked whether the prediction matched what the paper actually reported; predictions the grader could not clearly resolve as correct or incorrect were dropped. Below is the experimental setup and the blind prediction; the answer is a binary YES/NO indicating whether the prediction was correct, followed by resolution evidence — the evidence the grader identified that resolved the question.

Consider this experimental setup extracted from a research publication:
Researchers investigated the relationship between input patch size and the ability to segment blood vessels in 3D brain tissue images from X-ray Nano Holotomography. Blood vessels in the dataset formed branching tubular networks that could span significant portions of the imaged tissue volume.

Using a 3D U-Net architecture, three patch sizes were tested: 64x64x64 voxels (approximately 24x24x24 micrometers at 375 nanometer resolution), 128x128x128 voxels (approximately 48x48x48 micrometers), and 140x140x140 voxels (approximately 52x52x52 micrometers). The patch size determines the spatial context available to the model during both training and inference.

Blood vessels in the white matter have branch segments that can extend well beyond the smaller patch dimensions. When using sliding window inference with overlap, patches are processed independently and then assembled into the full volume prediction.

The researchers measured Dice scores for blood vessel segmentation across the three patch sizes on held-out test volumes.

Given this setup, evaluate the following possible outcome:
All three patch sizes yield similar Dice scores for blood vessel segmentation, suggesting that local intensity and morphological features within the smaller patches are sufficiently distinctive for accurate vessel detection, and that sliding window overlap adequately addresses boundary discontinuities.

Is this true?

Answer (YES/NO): NO